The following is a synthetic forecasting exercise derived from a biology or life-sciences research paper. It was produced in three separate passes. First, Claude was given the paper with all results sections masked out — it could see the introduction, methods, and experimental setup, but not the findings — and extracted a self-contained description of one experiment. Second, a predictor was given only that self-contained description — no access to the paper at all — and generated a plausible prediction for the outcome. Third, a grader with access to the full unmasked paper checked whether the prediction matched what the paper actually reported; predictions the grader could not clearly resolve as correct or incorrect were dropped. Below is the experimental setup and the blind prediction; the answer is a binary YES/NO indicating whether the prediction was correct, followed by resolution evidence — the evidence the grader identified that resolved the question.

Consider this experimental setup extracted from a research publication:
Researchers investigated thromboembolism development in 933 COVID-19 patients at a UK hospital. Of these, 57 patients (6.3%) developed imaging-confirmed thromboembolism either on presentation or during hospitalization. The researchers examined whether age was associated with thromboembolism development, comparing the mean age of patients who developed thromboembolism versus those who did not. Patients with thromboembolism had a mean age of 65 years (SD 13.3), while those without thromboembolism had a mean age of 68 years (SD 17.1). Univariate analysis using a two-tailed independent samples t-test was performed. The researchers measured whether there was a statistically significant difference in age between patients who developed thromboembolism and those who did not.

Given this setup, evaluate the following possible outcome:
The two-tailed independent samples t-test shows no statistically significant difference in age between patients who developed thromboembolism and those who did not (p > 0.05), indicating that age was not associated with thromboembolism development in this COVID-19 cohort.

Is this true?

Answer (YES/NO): YES